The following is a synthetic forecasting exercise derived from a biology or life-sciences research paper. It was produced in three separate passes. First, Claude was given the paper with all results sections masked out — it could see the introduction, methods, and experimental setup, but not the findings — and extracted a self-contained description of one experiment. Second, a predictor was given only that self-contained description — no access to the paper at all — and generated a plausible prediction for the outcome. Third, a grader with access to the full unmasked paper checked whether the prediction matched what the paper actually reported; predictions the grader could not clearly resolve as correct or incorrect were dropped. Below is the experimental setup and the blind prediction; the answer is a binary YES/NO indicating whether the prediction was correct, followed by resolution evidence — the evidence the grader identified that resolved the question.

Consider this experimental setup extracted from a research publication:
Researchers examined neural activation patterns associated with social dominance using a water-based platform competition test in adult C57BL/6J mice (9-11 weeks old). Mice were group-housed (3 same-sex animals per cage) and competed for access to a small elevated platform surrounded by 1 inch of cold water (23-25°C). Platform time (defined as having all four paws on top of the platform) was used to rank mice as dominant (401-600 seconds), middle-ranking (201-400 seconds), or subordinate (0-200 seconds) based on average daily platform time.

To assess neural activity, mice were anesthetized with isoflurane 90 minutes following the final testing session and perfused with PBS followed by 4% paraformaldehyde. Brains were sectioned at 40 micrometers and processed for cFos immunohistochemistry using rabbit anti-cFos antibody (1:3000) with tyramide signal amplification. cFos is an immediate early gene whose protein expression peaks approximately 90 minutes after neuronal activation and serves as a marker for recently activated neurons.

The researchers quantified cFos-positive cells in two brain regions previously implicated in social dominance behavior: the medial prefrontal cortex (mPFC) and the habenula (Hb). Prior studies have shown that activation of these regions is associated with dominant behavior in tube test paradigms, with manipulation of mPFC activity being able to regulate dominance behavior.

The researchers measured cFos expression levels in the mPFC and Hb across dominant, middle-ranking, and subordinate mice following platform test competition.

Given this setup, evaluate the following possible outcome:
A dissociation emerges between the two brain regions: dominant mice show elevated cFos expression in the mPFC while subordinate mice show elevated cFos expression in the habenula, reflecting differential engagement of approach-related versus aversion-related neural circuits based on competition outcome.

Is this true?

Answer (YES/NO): NO